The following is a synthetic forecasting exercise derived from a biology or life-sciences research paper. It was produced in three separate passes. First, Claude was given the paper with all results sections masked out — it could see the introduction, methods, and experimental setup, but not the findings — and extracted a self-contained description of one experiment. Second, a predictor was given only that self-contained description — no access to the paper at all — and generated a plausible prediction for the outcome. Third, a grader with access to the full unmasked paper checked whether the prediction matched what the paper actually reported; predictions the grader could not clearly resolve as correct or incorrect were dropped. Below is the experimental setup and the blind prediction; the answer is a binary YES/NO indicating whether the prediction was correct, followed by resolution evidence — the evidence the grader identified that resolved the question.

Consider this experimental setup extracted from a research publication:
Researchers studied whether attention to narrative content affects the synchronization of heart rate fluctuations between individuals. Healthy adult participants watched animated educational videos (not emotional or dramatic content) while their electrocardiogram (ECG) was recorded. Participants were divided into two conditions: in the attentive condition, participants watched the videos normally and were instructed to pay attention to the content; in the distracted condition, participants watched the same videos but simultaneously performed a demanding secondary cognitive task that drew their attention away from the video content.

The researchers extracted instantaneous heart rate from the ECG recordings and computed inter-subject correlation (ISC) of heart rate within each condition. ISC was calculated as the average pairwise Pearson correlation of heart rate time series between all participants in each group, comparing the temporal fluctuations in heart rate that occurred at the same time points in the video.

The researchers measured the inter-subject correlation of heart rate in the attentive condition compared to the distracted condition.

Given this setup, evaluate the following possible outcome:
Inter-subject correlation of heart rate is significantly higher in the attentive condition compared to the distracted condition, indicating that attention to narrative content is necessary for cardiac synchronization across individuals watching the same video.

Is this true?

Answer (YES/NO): YES